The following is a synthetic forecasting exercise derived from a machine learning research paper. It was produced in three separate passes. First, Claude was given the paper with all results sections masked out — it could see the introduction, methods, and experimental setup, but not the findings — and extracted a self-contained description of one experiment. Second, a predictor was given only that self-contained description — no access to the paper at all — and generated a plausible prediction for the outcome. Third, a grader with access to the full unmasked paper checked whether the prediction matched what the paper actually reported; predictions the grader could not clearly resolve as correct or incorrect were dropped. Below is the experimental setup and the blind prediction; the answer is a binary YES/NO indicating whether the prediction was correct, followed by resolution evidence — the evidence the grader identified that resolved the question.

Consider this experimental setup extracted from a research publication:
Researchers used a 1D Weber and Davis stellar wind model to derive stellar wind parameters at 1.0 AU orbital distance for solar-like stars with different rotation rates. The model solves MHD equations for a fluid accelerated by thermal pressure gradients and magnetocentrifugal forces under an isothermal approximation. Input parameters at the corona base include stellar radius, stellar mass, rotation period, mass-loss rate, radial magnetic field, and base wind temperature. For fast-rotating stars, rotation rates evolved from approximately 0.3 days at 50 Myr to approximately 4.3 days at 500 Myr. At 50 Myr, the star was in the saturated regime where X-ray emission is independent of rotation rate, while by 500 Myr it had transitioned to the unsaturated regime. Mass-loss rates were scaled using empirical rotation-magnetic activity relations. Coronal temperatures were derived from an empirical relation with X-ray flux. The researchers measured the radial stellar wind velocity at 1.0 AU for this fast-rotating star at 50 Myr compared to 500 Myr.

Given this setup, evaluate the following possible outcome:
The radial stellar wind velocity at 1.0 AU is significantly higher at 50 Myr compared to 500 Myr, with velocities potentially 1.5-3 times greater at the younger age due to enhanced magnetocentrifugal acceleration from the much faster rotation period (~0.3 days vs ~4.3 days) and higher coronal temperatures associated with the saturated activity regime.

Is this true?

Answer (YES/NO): YES